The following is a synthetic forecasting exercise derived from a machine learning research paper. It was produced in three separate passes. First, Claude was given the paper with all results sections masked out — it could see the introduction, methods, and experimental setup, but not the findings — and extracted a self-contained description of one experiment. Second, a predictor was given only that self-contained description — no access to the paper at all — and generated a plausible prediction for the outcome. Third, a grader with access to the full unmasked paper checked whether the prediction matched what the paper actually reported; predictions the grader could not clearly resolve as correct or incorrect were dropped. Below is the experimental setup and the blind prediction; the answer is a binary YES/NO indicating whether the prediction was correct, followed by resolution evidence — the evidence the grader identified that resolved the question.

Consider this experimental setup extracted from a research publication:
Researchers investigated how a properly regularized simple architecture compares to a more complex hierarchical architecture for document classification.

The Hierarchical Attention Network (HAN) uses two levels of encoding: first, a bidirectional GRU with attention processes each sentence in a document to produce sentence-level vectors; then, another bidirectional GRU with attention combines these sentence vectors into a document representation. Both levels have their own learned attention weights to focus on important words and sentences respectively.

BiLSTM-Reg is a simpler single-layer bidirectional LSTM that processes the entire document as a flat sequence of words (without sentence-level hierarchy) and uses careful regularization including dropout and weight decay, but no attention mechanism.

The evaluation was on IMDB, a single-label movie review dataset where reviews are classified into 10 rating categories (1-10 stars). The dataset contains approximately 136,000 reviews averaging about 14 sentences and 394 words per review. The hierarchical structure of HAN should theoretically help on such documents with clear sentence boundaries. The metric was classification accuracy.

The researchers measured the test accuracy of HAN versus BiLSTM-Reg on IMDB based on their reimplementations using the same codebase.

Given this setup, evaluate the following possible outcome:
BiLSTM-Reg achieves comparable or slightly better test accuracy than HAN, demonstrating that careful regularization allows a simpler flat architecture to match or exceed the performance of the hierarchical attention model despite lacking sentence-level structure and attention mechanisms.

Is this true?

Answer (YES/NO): YES